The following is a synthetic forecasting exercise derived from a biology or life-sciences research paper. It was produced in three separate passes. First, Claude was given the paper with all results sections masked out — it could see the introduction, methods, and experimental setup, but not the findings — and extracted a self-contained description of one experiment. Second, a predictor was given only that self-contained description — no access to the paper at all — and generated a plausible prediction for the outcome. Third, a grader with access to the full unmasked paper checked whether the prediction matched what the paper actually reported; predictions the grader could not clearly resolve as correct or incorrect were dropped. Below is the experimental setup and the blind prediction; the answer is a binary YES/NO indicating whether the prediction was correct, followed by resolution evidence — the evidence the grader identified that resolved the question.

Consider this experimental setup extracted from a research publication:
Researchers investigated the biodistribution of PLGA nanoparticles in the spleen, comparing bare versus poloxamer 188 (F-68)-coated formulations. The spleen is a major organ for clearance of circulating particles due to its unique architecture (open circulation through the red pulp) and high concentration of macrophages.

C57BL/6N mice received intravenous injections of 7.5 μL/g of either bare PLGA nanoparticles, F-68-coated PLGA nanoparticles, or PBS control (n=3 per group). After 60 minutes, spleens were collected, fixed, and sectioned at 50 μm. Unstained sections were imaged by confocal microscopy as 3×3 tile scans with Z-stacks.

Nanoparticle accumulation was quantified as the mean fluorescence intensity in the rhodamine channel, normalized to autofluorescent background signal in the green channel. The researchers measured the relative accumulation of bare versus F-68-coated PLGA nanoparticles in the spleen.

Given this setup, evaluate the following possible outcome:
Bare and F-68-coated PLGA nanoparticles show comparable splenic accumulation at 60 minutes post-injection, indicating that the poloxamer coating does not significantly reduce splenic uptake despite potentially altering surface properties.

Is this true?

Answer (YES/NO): NO